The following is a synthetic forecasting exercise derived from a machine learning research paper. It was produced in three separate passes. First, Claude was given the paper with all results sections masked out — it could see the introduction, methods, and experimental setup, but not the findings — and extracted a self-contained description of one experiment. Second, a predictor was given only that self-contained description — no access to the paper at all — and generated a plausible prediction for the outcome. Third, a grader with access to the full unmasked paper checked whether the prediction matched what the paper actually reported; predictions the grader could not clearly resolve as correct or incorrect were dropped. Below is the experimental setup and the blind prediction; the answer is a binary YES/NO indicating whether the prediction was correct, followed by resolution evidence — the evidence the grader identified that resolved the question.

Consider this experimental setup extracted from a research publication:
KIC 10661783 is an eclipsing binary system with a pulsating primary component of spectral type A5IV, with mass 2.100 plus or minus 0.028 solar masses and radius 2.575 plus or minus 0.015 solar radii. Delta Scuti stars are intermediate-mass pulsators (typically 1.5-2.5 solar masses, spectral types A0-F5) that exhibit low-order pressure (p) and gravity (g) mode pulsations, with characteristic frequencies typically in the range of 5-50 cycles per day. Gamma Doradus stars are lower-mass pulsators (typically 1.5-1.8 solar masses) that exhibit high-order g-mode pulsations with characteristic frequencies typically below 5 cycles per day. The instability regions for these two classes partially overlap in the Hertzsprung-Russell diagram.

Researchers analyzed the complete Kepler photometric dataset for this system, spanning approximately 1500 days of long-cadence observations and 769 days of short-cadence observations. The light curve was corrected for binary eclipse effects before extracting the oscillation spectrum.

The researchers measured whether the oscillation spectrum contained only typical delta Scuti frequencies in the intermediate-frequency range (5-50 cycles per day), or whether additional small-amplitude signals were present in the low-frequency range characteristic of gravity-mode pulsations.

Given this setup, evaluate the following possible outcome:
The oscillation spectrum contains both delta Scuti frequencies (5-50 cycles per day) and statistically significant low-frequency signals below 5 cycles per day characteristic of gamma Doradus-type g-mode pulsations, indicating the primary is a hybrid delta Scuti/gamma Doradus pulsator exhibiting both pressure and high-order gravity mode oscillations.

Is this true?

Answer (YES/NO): YES